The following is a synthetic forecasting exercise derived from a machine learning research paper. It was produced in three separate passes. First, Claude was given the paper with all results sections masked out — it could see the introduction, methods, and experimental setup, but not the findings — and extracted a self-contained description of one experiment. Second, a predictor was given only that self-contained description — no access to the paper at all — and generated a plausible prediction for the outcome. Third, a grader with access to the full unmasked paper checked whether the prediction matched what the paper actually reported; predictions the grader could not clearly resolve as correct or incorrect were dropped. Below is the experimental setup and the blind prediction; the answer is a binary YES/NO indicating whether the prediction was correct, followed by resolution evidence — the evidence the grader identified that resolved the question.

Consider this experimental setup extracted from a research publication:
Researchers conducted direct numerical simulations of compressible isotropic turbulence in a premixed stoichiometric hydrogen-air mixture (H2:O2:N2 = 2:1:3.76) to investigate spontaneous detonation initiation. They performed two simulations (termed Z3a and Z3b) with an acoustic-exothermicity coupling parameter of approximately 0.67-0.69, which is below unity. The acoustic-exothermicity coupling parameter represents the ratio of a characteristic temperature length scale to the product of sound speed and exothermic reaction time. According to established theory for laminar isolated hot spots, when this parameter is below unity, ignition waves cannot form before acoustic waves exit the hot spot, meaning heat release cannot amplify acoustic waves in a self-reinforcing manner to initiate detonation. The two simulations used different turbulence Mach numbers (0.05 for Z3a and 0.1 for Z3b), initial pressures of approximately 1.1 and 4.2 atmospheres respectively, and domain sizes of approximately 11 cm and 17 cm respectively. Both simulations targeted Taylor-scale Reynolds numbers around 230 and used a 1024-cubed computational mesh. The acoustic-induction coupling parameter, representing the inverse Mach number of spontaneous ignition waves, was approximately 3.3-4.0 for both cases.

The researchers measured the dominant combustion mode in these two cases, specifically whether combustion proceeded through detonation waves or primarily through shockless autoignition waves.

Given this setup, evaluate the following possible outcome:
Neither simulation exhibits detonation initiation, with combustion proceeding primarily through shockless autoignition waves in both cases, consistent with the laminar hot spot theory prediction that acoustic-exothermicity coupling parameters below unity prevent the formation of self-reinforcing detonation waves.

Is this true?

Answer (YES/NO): YES